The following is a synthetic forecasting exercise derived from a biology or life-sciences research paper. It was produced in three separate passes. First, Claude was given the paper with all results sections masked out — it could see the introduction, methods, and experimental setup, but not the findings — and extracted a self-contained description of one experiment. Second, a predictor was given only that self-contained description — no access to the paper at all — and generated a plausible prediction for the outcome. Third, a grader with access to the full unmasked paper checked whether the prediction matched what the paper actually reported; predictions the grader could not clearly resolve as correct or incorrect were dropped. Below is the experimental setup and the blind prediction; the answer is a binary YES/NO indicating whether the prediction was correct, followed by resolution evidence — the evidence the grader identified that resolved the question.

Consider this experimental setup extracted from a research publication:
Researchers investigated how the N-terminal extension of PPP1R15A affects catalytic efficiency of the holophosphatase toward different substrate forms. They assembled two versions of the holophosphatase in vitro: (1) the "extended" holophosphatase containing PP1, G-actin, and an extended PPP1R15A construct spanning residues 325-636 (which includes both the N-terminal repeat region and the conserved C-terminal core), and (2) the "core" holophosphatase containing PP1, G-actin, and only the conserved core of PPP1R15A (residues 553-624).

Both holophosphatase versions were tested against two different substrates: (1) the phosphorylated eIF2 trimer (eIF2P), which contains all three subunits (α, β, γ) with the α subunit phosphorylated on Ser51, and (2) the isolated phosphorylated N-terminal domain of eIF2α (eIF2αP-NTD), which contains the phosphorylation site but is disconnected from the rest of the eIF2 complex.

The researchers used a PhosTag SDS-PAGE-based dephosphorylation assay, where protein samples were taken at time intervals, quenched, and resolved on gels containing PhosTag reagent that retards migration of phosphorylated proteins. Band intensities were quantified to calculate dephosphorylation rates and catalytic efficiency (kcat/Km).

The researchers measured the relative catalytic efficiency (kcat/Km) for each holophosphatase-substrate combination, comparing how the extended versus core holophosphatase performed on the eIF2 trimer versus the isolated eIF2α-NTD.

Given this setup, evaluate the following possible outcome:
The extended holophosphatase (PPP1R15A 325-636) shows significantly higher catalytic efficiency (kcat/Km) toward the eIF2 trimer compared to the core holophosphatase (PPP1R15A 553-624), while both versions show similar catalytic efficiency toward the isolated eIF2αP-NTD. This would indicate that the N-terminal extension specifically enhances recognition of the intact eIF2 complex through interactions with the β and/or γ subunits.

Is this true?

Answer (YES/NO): NO